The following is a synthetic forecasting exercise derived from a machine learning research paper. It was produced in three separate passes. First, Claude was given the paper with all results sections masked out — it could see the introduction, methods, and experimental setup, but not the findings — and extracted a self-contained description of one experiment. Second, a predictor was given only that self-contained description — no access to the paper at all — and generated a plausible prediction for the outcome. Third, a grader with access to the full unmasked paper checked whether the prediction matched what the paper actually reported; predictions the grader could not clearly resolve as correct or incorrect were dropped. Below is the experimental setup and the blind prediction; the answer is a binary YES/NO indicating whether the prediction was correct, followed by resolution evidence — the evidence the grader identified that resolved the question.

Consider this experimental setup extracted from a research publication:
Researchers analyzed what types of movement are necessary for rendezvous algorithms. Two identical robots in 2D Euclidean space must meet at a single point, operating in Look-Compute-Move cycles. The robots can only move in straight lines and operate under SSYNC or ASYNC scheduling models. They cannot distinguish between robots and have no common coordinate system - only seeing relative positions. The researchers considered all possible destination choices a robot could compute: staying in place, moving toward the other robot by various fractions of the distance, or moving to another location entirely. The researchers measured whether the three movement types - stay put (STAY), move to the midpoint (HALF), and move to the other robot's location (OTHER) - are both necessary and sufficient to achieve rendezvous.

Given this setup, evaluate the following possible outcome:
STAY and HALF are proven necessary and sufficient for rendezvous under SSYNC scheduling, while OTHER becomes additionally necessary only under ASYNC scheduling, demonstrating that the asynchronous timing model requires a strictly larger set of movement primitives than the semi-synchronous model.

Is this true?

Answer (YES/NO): NO